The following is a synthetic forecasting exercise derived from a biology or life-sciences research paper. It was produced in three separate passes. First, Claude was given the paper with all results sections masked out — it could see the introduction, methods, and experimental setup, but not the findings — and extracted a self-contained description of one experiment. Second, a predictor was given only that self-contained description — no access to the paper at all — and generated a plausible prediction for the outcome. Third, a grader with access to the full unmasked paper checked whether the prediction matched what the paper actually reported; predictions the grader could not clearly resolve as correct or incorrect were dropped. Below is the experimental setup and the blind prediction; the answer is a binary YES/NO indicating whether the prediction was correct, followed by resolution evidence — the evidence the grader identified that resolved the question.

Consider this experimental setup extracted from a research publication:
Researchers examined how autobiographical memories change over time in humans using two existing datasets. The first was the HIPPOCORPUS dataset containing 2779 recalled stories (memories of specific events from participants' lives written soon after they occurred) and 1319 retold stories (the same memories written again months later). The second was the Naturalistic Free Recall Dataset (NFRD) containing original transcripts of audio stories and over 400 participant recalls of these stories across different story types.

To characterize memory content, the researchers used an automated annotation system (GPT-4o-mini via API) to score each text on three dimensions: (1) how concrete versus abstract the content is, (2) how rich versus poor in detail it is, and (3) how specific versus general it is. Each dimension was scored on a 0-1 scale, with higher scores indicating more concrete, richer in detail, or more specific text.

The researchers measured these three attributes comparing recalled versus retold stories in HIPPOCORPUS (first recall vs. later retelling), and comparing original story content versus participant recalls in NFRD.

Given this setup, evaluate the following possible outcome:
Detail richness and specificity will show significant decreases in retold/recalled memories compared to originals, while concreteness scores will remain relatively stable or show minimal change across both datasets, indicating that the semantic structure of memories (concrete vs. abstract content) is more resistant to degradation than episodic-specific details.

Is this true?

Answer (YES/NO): NO